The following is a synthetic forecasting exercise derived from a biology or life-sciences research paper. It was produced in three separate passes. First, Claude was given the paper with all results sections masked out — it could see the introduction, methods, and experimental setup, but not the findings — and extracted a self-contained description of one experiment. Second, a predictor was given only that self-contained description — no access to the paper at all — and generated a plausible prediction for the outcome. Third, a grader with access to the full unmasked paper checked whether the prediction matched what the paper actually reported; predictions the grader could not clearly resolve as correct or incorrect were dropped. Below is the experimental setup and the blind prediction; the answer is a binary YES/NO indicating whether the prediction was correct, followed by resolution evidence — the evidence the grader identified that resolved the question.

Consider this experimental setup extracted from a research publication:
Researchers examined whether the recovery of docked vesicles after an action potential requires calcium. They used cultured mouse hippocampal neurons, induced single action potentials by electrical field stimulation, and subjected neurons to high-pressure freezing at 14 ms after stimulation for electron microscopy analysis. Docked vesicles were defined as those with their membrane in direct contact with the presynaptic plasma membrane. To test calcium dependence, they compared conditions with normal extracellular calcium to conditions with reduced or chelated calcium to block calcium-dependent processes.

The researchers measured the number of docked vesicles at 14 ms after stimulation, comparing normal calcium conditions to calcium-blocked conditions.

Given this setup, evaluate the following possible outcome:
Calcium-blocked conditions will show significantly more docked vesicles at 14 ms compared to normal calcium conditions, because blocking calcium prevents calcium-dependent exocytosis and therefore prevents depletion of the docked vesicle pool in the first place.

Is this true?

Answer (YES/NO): NO